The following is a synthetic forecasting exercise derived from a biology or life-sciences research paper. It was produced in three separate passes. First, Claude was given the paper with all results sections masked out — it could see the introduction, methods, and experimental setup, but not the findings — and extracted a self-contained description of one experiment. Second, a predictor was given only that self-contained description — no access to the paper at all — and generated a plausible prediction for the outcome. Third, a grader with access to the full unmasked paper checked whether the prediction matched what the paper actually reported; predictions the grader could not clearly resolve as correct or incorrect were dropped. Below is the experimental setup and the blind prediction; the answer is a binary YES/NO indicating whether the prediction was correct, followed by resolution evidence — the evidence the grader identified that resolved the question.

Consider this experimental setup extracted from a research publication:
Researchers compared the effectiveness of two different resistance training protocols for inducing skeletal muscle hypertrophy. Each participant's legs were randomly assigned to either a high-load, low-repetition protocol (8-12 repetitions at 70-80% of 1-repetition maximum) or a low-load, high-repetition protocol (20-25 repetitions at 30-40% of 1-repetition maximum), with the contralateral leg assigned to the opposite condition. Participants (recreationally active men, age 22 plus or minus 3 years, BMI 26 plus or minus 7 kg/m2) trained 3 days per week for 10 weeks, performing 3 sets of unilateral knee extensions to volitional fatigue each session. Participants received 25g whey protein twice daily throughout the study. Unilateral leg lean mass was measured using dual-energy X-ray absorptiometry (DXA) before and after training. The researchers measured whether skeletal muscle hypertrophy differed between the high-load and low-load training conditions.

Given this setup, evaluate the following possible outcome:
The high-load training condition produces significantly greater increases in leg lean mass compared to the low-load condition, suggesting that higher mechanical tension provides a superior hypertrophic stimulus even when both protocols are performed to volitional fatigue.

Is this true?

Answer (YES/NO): NO